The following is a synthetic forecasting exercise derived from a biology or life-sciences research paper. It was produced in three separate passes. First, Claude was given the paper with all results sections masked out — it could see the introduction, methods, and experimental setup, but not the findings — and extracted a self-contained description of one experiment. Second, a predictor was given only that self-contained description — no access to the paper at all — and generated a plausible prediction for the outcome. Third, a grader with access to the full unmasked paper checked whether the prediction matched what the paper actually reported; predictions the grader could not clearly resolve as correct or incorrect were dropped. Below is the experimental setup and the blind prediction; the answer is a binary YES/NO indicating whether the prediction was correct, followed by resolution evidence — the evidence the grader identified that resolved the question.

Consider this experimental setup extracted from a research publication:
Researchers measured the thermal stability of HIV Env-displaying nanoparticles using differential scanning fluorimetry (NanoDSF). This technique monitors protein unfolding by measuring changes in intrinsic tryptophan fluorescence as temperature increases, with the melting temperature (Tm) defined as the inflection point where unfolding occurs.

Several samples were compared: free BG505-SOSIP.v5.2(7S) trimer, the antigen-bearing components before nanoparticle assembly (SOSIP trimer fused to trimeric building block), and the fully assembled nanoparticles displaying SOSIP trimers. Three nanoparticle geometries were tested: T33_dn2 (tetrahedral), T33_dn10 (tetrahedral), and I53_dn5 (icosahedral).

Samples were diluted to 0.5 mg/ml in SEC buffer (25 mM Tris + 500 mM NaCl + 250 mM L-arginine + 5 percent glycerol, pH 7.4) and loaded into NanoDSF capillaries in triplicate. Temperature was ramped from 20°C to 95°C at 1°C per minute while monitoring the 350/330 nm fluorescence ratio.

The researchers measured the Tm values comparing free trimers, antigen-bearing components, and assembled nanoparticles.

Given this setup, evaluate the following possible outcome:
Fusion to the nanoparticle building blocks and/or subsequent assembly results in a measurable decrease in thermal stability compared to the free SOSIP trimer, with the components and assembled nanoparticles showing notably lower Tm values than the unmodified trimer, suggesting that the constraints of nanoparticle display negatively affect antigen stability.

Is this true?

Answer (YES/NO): NO